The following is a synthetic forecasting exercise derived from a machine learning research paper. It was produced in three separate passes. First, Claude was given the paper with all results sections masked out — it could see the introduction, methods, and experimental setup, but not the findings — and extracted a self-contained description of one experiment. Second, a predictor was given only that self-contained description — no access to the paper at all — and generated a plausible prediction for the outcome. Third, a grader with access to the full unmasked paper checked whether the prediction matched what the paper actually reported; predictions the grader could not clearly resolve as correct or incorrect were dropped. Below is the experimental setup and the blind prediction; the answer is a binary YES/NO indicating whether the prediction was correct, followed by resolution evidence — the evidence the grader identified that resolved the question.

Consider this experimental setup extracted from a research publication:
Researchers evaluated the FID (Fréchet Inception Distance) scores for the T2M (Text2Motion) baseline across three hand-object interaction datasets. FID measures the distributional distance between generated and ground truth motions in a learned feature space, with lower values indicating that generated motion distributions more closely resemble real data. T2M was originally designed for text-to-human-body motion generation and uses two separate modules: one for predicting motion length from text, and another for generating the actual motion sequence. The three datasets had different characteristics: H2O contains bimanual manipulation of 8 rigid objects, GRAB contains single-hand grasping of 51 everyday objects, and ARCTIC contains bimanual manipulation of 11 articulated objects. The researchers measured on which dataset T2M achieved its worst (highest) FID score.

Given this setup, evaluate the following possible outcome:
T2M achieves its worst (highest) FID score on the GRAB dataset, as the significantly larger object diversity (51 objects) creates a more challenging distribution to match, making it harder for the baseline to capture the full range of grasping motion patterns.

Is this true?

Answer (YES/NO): YES